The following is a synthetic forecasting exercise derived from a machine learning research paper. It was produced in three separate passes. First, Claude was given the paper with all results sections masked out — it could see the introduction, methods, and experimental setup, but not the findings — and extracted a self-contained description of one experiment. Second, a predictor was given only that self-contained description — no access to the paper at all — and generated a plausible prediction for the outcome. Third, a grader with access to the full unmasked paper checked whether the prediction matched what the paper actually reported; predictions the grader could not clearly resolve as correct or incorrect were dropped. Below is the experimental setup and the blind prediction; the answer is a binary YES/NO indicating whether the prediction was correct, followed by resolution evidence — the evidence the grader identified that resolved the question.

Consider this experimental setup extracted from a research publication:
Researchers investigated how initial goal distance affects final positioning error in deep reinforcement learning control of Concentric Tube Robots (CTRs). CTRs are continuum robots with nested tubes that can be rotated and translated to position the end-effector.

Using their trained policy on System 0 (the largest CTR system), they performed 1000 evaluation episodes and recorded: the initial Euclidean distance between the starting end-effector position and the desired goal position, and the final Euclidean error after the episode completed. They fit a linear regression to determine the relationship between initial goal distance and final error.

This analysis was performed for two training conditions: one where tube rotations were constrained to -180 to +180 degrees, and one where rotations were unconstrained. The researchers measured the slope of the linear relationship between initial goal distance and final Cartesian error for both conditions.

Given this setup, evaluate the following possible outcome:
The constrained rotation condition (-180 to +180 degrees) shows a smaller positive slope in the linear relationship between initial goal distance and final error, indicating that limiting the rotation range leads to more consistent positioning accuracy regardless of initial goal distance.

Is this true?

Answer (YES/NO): NO